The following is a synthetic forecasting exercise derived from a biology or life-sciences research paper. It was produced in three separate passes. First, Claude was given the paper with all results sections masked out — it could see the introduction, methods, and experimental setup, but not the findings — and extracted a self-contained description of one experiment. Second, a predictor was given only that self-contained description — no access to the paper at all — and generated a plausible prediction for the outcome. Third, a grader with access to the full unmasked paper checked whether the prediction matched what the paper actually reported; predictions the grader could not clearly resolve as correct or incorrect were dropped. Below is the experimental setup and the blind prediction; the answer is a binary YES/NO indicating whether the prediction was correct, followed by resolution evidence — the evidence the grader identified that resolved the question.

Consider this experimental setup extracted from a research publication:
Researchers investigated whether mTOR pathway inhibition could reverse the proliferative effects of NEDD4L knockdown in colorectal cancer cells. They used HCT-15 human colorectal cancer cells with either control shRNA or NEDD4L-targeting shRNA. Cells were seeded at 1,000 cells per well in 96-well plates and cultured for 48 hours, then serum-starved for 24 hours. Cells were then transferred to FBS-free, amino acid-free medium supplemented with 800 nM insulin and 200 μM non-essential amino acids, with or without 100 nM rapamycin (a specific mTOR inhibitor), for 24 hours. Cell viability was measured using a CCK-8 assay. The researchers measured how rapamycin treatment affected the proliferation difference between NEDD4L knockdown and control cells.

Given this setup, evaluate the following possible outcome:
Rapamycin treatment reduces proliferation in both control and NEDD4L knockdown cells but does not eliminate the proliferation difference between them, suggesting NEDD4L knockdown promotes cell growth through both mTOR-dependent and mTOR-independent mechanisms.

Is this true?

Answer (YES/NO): NO